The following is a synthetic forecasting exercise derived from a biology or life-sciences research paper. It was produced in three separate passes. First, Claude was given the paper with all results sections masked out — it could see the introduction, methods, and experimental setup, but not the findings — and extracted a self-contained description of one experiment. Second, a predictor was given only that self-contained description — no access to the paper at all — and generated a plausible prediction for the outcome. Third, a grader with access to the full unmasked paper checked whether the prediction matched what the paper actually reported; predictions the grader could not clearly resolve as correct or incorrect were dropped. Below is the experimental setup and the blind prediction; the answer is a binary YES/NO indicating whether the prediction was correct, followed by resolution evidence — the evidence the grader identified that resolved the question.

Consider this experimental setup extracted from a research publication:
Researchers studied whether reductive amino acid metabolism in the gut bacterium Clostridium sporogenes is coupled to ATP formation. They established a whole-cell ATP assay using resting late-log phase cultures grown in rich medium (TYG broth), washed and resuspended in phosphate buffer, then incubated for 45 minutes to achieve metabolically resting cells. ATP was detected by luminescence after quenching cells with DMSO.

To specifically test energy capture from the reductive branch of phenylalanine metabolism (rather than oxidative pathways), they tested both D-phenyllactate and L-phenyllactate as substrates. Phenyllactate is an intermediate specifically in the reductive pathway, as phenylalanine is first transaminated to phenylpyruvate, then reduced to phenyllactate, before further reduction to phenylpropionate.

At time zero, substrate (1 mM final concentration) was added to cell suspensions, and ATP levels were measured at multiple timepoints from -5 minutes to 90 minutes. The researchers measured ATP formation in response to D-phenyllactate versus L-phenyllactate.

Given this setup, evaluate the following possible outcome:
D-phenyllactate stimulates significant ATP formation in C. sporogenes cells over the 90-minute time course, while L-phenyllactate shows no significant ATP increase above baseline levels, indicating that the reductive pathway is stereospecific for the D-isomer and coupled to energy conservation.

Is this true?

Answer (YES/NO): YES